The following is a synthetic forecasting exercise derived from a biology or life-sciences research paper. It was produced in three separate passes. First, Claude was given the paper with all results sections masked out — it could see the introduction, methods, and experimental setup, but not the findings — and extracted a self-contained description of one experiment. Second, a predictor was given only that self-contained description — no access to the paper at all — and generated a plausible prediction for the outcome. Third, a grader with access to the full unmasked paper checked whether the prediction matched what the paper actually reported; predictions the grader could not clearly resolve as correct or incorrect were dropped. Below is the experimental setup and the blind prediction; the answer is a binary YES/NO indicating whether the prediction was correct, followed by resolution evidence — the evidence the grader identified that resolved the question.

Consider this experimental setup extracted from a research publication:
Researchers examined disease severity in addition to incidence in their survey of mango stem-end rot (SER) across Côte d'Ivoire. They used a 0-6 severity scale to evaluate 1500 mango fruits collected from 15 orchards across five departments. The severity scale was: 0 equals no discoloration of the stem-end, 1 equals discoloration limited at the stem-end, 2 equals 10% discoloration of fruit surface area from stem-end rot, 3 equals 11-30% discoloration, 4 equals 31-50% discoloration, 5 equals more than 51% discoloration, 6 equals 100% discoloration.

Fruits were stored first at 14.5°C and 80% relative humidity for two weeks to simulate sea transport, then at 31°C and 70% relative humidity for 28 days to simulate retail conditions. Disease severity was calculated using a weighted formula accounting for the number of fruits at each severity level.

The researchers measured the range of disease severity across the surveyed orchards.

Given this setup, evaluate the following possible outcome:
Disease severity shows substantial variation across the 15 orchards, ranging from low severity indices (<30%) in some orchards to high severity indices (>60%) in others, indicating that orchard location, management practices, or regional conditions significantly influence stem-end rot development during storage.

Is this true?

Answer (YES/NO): NO